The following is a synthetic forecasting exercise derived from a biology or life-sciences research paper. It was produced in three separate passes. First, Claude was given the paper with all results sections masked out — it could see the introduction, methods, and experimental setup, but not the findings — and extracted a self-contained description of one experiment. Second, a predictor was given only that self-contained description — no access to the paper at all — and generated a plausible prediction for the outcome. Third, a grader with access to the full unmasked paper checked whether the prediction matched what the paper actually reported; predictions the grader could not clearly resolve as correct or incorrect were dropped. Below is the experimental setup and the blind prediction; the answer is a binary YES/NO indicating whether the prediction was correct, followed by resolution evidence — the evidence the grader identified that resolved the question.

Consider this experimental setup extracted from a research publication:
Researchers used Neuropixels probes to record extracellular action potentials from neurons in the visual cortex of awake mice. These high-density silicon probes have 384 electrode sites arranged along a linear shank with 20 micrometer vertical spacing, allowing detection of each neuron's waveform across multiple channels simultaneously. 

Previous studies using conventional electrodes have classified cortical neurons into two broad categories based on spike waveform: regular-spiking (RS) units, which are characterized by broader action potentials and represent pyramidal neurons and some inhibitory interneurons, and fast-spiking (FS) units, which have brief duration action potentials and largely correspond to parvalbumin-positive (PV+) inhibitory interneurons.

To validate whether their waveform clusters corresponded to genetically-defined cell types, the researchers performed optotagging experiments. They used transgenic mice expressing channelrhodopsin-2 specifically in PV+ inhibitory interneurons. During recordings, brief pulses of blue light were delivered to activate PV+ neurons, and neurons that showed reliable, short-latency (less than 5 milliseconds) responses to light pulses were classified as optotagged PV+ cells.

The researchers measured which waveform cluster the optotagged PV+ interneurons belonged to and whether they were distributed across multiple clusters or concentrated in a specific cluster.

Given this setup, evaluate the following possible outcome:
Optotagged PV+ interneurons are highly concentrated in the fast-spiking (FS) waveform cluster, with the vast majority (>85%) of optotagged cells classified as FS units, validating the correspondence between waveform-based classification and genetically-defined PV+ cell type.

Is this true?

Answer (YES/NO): YES